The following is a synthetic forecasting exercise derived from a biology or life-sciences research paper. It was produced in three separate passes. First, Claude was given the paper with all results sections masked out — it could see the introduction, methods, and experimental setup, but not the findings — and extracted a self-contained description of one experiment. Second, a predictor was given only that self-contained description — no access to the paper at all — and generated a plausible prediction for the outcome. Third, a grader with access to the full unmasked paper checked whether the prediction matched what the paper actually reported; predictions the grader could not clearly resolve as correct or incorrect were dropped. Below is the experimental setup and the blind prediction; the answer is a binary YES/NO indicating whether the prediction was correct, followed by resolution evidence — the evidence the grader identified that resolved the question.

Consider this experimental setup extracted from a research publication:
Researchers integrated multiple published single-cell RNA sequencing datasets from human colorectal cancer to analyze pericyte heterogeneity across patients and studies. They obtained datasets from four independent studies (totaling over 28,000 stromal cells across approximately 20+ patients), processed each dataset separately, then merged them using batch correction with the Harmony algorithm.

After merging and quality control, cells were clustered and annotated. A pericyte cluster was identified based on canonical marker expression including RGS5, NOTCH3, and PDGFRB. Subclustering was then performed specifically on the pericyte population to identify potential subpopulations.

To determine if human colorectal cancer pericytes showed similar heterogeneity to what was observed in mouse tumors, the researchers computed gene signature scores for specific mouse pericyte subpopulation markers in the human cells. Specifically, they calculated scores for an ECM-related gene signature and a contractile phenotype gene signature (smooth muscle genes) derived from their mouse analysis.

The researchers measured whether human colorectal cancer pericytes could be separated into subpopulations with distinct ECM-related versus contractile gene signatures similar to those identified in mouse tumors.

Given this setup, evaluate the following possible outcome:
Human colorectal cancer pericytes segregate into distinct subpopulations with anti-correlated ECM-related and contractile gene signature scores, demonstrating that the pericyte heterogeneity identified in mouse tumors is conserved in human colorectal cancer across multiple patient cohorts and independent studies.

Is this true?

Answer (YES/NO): YES